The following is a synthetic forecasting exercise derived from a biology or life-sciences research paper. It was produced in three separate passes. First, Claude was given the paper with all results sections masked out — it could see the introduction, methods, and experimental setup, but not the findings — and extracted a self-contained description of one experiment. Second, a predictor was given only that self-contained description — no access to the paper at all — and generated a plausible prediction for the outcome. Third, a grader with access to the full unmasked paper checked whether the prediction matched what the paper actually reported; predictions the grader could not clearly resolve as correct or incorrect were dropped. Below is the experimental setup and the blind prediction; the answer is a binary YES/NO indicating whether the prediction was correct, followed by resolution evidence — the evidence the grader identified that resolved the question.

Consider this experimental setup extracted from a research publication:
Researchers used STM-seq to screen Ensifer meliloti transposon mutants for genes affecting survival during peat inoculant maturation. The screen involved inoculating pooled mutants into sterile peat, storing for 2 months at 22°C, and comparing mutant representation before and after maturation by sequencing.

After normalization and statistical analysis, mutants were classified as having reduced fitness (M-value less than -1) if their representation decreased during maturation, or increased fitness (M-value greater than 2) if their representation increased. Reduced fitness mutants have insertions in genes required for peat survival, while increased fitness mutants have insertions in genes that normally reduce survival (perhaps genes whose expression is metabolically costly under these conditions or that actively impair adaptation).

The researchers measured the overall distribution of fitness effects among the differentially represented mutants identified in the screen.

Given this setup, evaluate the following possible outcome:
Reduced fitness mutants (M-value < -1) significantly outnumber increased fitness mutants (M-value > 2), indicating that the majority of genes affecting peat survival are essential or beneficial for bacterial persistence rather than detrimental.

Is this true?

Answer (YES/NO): NO